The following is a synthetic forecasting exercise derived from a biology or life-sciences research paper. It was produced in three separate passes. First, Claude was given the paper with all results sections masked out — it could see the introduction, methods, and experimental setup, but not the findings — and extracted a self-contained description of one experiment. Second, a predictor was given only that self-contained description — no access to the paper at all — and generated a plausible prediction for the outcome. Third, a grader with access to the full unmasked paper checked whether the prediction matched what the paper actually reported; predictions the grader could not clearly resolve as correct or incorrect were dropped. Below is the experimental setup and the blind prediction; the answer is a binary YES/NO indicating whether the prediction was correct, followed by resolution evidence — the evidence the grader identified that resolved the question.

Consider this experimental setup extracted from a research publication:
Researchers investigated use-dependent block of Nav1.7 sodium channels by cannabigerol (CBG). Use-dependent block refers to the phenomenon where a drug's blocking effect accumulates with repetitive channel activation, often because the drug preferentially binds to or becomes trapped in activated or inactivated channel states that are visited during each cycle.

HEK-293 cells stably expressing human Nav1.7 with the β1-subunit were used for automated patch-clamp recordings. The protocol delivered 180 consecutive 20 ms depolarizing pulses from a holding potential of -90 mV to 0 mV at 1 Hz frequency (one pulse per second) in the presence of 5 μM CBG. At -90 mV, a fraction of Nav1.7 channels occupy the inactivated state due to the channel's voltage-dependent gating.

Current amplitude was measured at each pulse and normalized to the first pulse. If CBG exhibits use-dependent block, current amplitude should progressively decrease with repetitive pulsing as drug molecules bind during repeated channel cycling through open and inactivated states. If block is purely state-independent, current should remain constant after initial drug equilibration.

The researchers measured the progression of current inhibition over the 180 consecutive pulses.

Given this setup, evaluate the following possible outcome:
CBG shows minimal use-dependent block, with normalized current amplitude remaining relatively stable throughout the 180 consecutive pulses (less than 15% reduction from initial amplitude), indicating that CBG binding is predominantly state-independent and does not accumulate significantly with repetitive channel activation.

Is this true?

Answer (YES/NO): NO